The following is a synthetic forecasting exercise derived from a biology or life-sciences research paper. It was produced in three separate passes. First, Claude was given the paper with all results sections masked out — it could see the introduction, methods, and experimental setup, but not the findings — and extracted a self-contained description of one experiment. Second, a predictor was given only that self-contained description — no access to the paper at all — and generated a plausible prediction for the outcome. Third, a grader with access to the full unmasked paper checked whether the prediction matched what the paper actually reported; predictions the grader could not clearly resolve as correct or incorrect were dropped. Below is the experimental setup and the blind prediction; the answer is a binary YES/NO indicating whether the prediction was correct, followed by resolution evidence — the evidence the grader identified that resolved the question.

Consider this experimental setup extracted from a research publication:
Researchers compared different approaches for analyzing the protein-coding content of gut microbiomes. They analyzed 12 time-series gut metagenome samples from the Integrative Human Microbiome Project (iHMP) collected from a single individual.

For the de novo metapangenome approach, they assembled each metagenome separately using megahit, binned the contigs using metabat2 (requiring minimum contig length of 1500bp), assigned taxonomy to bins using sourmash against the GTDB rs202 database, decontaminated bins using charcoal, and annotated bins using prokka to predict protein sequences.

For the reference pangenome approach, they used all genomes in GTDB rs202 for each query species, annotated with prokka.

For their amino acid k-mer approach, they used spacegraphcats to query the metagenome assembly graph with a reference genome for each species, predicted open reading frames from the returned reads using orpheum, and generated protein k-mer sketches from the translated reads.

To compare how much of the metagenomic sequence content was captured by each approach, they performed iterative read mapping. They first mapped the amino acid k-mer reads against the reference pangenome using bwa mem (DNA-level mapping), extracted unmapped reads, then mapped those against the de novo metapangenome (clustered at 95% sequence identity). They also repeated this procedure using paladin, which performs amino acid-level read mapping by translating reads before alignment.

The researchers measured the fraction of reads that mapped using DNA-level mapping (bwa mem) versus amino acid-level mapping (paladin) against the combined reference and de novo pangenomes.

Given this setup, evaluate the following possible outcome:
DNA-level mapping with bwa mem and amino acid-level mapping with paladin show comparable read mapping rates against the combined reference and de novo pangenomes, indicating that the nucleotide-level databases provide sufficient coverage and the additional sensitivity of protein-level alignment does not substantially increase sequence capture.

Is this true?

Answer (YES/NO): NO